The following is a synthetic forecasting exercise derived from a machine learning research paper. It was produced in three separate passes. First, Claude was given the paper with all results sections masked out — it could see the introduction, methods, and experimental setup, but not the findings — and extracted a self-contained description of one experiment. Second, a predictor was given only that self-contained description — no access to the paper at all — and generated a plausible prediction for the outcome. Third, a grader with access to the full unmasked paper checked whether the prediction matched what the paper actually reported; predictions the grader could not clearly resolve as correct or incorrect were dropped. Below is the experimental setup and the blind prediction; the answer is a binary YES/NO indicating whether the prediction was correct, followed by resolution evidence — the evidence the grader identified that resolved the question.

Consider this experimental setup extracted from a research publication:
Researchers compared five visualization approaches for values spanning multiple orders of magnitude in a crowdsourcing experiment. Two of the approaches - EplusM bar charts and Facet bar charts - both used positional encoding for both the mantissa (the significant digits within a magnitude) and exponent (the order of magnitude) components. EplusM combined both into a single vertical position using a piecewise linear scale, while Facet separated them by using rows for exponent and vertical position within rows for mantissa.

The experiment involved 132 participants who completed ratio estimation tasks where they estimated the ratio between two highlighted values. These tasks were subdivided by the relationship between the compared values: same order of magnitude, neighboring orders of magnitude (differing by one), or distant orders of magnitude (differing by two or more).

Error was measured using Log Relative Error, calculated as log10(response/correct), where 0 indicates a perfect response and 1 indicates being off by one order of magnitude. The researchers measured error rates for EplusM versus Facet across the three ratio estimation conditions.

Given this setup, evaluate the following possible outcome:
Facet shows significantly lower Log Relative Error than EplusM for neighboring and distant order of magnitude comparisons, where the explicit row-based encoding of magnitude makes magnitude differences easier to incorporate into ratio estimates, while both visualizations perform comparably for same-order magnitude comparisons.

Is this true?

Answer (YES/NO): NO